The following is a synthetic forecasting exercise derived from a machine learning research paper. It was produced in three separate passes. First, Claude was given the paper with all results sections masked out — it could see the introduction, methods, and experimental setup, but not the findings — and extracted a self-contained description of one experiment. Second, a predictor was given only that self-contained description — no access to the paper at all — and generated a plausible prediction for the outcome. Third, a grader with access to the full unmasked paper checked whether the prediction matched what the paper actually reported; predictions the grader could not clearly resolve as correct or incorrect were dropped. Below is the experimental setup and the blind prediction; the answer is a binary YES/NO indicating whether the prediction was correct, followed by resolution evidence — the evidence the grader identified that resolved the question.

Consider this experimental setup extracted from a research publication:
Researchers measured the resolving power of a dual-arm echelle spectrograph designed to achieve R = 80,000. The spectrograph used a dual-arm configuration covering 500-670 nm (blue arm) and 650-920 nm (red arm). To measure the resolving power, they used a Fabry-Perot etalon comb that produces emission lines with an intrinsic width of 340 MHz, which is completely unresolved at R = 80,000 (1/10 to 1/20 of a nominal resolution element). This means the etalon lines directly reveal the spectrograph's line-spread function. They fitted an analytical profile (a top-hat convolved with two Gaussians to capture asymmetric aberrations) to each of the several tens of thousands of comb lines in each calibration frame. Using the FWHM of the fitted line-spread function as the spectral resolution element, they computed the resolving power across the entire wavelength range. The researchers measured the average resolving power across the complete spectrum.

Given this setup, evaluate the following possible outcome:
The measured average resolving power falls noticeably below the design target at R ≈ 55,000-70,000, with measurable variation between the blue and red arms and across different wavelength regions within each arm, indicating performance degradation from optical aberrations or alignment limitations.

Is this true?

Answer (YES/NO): NO